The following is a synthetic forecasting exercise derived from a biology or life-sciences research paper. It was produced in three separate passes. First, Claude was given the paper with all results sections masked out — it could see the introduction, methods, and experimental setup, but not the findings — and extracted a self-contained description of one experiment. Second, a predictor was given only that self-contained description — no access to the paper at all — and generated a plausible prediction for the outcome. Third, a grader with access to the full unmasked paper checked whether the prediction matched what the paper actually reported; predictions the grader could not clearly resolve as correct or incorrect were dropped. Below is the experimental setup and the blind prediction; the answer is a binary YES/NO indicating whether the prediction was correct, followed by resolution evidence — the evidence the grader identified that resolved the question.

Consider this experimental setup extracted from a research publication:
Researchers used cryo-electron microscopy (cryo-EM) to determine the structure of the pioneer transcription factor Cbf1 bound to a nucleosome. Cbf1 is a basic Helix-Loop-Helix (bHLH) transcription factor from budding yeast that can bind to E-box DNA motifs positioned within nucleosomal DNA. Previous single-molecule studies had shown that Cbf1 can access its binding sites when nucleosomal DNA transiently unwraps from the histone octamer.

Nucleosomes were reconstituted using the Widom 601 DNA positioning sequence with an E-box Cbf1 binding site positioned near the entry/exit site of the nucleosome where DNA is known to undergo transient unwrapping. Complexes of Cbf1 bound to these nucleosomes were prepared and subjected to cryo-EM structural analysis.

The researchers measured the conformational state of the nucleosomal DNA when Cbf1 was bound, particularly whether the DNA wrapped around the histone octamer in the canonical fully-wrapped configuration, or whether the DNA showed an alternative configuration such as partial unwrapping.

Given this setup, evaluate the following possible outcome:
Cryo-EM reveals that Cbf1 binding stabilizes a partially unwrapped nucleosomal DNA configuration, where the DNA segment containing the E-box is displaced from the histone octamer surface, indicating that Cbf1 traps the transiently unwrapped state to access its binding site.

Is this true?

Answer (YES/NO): YES